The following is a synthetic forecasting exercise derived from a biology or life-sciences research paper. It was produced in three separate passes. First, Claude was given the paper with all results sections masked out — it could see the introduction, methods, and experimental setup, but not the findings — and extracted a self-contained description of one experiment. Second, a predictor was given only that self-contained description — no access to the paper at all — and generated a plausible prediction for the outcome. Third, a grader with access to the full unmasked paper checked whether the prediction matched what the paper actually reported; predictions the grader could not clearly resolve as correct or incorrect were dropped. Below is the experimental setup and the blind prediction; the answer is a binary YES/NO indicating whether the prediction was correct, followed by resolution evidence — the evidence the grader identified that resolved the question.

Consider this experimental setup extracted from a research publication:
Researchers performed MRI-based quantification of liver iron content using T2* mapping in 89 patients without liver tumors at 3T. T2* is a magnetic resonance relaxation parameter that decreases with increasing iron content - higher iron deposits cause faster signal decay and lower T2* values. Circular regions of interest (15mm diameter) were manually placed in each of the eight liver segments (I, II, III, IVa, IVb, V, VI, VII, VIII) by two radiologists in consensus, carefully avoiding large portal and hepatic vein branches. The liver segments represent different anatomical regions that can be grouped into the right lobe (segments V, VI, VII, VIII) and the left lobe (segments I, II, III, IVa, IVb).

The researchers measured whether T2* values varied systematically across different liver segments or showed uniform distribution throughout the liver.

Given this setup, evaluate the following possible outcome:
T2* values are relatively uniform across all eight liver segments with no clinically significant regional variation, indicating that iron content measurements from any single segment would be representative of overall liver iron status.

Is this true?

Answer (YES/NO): YES